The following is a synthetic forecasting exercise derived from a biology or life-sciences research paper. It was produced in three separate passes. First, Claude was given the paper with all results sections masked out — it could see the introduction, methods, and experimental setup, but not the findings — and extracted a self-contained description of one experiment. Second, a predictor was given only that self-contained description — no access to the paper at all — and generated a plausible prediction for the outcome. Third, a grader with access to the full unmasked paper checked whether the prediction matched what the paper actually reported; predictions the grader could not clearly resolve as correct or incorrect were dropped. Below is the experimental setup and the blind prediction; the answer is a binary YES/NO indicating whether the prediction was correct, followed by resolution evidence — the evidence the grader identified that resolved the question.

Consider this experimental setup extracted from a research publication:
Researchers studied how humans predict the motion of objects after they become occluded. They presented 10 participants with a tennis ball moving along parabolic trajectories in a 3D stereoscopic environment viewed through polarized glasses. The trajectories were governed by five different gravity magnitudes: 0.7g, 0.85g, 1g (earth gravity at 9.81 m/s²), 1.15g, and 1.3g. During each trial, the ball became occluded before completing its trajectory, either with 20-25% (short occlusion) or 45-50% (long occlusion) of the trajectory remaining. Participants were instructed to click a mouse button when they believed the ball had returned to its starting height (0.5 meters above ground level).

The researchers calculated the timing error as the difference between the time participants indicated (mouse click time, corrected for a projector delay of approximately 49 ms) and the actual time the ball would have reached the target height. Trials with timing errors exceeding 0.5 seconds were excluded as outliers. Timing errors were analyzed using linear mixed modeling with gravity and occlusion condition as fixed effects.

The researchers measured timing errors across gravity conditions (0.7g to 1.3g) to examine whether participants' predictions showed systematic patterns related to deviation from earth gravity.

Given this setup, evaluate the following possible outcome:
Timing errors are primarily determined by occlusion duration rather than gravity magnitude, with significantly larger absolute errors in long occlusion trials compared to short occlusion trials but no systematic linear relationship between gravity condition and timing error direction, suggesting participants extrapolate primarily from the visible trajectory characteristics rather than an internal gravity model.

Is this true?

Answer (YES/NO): NO